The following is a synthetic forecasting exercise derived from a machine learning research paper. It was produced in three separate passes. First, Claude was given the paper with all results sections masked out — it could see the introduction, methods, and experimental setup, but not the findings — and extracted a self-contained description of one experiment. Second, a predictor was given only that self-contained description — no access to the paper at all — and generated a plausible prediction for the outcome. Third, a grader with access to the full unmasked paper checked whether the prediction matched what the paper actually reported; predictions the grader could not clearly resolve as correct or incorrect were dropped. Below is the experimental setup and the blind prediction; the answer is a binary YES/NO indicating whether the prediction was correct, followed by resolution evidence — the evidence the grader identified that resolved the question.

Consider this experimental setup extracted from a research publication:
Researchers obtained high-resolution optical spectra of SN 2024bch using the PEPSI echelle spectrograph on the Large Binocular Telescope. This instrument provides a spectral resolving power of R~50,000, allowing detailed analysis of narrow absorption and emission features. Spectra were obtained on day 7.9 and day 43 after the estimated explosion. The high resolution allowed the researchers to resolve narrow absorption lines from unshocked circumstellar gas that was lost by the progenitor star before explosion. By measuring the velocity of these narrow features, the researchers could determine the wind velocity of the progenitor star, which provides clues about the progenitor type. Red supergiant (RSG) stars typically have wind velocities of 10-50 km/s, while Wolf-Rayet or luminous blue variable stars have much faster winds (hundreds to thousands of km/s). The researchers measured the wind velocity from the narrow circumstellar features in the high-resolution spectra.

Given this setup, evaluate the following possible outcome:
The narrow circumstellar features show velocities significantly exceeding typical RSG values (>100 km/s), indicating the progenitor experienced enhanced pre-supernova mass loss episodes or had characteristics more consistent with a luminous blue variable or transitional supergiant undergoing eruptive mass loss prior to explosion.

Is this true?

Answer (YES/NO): NO